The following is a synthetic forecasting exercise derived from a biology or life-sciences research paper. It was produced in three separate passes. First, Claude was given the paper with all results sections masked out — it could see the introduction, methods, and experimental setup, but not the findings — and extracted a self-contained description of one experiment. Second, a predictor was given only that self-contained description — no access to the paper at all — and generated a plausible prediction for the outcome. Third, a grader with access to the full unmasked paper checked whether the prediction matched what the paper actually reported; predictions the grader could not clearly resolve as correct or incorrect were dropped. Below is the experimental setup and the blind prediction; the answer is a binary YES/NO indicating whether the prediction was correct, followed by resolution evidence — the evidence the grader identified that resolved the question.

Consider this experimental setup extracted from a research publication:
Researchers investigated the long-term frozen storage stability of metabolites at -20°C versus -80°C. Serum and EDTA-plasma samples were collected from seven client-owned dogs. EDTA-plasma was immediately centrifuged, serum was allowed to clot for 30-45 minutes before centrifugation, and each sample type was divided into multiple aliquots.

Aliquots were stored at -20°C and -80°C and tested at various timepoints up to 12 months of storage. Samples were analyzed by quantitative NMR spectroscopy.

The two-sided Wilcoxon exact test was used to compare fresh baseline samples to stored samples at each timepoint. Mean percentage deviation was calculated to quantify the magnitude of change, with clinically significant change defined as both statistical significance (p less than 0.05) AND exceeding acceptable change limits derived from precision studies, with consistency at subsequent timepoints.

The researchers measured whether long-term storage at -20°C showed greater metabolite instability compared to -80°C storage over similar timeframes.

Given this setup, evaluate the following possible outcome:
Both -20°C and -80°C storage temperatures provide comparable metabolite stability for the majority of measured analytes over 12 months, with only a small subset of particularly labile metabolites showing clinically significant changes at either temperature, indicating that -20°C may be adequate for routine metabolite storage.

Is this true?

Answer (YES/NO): NO